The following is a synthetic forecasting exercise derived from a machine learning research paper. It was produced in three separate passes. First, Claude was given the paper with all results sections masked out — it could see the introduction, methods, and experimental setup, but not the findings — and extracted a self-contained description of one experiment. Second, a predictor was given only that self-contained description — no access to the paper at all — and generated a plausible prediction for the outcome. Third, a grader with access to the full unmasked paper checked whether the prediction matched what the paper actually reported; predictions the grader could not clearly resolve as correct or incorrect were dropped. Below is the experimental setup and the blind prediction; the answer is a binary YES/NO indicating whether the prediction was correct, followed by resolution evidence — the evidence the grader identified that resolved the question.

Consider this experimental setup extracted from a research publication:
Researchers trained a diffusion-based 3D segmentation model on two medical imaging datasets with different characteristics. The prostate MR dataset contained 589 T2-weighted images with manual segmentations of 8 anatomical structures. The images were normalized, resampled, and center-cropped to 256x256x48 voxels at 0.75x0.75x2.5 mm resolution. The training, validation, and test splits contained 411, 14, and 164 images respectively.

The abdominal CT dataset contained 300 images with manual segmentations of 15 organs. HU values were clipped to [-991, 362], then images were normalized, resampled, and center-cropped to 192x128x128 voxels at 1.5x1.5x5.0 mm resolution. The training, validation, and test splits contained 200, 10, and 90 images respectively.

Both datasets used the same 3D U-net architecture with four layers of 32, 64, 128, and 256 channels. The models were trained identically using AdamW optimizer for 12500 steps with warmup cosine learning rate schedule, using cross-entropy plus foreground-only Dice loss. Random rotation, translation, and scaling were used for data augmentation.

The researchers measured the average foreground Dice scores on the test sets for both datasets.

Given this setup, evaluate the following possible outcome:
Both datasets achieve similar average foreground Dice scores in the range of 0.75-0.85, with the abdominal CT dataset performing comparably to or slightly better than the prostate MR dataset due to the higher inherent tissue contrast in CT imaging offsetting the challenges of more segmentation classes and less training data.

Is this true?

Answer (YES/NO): NO